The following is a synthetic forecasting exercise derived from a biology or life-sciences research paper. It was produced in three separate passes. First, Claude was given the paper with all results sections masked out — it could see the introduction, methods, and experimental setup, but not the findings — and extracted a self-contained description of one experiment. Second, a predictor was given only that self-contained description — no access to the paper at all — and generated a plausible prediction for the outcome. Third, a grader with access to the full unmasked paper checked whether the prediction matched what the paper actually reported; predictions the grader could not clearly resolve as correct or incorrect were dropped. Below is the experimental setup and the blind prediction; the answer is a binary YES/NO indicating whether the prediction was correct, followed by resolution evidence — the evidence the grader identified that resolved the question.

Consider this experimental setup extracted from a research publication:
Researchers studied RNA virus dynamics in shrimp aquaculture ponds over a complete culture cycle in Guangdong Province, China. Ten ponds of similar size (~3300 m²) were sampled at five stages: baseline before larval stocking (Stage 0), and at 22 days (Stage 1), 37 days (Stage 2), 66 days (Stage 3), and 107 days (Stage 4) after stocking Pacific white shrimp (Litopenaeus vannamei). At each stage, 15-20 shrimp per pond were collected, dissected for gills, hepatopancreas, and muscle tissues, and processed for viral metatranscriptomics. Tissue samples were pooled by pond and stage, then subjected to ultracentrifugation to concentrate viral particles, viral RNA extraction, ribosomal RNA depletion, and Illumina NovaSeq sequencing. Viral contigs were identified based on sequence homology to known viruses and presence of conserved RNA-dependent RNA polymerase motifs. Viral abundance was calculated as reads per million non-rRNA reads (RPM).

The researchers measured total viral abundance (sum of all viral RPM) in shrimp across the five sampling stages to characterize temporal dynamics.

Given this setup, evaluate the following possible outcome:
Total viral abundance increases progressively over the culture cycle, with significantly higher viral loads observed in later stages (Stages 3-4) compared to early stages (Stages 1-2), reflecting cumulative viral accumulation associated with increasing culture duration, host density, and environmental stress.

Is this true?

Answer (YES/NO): NO